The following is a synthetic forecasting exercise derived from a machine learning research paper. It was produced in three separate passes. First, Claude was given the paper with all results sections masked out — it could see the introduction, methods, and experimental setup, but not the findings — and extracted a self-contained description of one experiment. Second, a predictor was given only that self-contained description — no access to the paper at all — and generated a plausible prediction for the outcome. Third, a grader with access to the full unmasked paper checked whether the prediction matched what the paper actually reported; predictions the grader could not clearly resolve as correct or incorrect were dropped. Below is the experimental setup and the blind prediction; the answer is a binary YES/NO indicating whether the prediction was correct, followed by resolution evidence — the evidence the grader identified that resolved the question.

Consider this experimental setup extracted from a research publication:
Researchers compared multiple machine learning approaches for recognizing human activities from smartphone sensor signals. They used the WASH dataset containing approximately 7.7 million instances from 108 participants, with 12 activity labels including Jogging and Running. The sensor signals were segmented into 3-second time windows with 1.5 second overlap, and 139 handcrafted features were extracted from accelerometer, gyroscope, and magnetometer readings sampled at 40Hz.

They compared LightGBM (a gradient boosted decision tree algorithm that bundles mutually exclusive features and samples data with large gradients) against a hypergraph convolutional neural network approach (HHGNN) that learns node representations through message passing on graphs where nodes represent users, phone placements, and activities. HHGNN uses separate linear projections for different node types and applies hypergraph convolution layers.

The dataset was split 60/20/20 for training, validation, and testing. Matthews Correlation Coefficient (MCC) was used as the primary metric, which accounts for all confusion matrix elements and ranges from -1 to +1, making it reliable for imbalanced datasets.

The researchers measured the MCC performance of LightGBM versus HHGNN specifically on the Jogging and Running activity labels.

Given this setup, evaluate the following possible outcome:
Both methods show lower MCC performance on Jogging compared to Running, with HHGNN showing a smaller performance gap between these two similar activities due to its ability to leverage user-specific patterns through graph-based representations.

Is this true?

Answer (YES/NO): NO